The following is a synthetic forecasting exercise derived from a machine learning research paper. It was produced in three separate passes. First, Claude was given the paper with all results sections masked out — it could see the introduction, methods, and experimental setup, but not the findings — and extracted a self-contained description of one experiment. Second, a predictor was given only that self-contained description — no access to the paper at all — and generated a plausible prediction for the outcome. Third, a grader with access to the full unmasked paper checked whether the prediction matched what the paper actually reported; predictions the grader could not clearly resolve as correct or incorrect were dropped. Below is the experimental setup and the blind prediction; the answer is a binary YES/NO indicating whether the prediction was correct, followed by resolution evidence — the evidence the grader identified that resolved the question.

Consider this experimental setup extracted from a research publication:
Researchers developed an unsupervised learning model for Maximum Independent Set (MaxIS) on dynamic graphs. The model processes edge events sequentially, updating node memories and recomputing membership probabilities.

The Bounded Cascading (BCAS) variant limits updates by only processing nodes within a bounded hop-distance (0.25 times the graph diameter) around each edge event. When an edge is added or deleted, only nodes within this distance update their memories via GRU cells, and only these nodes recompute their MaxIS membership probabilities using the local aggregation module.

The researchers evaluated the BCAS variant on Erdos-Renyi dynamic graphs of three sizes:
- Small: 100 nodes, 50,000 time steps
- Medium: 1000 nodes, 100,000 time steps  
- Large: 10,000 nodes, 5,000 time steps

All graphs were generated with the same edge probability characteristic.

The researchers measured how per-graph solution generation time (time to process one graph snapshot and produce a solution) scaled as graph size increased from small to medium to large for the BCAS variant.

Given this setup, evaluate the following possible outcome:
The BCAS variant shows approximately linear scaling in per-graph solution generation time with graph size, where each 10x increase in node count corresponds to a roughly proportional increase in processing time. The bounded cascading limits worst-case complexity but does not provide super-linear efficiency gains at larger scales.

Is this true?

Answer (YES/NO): NO